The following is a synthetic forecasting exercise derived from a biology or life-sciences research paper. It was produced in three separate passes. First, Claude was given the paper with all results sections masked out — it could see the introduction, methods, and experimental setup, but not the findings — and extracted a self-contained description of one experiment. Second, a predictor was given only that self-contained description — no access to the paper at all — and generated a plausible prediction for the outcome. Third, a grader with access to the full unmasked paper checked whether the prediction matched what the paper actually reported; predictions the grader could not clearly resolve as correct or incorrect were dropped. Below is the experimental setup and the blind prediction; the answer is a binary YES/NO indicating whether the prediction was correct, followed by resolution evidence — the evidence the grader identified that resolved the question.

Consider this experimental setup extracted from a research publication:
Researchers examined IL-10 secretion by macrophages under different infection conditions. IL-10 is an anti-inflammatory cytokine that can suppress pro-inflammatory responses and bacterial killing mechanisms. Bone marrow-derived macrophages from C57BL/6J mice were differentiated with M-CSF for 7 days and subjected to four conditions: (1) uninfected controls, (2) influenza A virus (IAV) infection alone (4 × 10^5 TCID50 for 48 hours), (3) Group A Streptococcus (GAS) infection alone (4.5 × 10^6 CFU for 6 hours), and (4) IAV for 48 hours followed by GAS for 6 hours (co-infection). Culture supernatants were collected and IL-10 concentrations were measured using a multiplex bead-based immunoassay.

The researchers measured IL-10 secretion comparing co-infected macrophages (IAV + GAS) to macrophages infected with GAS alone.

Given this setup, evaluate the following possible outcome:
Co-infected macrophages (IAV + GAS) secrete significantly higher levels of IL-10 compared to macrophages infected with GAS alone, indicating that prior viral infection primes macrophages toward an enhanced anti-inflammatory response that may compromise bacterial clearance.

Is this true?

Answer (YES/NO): YES